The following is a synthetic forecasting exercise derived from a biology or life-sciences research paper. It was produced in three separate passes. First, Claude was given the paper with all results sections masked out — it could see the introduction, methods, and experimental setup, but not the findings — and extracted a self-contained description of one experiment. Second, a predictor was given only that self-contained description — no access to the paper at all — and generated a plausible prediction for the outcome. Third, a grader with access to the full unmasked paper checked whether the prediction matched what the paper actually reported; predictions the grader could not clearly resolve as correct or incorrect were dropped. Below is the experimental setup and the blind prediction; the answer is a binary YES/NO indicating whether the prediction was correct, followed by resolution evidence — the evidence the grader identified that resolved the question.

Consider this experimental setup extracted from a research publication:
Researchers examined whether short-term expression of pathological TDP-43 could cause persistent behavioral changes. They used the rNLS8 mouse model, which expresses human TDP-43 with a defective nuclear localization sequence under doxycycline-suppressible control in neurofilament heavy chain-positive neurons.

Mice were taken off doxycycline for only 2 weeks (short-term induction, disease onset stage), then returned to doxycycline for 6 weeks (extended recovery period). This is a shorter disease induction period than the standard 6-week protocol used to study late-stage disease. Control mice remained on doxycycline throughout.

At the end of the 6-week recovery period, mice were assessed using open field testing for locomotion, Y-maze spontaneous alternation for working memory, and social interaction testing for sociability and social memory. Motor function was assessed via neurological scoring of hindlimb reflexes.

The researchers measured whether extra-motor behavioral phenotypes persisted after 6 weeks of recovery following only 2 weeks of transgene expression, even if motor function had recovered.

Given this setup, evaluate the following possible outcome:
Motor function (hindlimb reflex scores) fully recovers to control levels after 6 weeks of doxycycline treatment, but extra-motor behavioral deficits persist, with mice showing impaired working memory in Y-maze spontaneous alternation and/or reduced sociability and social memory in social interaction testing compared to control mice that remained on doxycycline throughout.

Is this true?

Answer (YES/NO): NO